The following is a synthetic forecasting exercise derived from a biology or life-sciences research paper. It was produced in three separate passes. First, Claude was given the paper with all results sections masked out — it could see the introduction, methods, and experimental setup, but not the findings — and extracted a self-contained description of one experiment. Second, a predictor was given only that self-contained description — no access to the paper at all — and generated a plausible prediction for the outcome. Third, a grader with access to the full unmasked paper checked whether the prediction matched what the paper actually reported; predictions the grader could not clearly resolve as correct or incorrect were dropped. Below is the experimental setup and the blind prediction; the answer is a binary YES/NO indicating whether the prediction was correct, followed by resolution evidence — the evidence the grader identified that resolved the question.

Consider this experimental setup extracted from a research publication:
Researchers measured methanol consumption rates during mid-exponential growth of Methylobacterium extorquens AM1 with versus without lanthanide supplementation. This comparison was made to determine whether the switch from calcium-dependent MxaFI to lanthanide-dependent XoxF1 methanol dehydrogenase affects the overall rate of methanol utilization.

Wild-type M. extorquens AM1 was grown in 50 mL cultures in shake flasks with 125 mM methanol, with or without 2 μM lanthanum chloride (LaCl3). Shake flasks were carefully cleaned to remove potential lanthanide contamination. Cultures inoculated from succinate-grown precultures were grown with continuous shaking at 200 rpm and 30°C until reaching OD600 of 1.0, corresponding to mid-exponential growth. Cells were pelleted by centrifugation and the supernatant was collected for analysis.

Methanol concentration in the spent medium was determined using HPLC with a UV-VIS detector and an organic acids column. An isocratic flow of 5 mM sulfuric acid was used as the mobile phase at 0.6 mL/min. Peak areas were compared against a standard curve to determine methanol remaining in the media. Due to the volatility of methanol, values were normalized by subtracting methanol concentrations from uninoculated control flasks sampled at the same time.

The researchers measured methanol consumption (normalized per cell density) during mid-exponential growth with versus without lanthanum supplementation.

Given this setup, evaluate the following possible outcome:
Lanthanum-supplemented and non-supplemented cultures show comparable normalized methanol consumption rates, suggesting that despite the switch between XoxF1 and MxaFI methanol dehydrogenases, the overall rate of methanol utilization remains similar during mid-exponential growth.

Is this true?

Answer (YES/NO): NO